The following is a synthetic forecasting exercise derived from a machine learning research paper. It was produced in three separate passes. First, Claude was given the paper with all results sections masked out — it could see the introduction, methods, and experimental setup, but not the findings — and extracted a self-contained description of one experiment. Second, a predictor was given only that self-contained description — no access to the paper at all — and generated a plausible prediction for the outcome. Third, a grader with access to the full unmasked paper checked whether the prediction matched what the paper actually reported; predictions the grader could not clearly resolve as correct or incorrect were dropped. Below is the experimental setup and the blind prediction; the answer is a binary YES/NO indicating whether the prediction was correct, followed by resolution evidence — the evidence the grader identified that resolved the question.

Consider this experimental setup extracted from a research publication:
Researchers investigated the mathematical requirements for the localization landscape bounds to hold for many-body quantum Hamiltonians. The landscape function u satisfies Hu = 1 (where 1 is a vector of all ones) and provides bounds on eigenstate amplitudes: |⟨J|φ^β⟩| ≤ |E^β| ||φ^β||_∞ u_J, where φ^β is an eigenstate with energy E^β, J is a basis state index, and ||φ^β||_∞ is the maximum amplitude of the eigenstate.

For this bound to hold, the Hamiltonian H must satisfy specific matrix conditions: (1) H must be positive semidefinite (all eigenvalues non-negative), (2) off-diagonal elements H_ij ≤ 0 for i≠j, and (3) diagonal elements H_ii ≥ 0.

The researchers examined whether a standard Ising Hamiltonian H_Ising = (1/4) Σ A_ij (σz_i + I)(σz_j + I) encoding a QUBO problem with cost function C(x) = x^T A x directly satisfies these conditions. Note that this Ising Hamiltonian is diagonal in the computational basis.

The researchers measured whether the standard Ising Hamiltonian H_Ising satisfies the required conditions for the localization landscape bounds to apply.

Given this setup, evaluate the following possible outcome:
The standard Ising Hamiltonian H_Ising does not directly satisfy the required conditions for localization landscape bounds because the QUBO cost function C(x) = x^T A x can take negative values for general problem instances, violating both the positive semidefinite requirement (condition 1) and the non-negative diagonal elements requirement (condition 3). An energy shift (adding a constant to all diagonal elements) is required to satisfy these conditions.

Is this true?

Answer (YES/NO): YES